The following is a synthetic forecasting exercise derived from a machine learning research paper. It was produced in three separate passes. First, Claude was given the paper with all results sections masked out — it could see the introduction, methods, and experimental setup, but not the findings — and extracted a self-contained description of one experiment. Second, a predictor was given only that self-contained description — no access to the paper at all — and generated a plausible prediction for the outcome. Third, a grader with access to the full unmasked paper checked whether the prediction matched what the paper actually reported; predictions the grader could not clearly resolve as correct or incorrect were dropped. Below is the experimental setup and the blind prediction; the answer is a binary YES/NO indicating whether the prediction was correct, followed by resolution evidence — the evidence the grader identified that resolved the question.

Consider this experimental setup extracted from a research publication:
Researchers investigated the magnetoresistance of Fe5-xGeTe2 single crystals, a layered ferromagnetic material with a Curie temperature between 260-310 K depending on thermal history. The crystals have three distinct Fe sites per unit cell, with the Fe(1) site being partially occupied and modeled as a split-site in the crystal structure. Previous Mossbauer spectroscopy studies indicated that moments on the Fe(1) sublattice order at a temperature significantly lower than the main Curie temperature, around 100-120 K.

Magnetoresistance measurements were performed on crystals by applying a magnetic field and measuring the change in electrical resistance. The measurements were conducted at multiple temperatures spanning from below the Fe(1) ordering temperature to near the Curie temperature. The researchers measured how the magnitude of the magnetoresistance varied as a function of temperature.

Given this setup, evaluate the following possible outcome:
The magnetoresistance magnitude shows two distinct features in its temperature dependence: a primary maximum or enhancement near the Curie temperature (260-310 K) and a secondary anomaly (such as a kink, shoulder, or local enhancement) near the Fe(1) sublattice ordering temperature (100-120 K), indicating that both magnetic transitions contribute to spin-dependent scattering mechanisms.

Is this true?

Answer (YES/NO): NO